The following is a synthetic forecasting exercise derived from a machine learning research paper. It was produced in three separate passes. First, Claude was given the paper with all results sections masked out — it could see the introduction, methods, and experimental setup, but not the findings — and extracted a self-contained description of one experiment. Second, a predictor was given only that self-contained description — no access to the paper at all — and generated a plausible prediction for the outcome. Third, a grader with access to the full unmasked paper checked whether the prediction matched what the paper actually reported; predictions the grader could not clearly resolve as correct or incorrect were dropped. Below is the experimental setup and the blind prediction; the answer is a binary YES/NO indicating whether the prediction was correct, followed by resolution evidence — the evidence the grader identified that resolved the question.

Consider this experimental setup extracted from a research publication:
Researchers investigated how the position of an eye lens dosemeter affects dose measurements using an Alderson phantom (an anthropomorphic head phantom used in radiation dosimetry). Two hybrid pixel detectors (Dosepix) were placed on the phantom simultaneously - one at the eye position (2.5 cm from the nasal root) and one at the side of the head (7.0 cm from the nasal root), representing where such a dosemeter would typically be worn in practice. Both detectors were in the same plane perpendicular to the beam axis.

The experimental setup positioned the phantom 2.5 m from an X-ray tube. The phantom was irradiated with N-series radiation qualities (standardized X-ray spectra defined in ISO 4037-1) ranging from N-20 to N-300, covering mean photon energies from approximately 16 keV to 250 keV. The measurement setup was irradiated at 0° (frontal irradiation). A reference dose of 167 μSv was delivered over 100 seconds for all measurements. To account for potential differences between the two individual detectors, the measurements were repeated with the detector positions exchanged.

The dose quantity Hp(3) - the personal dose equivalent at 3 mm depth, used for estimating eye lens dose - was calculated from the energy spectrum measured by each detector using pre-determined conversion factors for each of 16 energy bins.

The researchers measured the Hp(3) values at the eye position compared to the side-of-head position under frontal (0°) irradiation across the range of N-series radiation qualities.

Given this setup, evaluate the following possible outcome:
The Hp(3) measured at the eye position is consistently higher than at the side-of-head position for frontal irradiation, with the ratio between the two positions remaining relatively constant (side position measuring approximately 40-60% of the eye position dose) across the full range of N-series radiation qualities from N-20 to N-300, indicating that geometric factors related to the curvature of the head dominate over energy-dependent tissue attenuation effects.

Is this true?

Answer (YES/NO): NO